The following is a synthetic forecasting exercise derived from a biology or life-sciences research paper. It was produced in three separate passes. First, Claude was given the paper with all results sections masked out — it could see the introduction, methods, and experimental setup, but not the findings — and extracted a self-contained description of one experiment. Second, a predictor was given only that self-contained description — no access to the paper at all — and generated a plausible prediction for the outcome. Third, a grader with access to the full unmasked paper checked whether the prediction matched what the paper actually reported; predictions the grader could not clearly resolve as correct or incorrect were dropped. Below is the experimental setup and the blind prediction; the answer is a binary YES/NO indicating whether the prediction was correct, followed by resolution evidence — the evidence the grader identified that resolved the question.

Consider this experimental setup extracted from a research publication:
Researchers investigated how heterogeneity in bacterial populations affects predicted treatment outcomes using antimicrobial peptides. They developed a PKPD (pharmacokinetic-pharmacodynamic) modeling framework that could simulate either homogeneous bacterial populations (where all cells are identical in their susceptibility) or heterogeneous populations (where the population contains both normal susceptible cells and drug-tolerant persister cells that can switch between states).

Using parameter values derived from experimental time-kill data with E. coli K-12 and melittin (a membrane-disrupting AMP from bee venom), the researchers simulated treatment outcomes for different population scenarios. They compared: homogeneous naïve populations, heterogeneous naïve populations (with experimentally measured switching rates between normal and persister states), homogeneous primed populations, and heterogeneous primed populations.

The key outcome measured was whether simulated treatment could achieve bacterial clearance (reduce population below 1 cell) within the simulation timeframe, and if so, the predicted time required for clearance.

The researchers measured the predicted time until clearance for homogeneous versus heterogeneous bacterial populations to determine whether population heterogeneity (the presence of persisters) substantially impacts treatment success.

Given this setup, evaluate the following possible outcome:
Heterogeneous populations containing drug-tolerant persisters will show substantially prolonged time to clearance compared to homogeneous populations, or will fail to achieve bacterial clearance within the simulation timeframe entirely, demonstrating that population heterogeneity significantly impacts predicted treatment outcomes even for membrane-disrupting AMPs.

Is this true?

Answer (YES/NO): NO